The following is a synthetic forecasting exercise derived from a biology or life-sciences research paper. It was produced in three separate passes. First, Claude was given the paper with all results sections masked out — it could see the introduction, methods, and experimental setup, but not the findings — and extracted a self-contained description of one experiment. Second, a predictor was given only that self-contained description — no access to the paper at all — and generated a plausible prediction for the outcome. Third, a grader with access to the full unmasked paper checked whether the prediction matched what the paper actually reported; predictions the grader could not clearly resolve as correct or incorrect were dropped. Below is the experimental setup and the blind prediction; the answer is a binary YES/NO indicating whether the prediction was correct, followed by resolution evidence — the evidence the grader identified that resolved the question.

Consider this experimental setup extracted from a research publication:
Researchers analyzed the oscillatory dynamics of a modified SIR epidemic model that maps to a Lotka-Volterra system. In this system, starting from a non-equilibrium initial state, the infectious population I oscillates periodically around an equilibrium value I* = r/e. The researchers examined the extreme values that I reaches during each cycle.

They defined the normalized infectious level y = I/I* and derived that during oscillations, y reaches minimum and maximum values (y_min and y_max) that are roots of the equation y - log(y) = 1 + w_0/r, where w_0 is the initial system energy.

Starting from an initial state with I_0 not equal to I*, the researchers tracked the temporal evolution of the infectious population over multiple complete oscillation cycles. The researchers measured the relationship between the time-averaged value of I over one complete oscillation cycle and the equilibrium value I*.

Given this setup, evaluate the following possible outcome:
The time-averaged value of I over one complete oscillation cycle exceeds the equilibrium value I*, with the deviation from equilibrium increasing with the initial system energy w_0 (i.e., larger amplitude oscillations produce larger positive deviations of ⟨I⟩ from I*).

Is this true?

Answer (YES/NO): NO